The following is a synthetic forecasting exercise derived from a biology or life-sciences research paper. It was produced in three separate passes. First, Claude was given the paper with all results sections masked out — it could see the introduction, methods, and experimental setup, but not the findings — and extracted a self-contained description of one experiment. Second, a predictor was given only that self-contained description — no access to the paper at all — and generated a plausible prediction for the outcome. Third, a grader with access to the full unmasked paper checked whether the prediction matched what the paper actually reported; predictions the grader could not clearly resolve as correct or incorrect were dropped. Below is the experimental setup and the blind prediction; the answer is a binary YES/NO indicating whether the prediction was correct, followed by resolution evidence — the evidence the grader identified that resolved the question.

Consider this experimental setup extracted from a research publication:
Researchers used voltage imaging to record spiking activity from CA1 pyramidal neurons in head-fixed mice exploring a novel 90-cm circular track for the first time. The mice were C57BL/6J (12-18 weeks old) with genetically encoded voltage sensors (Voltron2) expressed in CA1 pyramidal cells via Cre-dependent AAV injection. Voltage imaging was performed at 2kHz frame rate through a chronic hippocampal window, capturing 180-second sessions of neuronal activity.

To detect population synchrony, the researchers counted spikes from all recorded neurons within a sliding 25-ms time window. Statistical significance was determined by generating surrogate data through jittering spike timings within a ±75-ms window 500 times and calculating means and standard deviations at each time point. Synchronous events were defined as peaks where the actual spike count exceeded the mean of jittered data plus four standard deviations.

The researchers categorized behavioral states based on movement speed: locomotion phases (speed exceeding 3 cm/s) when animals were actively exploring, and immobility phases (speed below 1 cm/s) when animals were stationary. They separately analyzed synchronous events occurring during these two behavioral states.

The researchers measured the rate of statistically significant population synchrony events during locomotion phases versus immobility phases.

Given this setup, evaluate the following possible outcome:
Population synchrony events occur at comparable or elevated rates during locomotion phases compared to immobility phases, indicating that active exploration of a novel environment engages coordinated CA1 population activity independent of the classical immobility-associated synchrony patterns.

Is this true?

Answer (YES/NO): NO